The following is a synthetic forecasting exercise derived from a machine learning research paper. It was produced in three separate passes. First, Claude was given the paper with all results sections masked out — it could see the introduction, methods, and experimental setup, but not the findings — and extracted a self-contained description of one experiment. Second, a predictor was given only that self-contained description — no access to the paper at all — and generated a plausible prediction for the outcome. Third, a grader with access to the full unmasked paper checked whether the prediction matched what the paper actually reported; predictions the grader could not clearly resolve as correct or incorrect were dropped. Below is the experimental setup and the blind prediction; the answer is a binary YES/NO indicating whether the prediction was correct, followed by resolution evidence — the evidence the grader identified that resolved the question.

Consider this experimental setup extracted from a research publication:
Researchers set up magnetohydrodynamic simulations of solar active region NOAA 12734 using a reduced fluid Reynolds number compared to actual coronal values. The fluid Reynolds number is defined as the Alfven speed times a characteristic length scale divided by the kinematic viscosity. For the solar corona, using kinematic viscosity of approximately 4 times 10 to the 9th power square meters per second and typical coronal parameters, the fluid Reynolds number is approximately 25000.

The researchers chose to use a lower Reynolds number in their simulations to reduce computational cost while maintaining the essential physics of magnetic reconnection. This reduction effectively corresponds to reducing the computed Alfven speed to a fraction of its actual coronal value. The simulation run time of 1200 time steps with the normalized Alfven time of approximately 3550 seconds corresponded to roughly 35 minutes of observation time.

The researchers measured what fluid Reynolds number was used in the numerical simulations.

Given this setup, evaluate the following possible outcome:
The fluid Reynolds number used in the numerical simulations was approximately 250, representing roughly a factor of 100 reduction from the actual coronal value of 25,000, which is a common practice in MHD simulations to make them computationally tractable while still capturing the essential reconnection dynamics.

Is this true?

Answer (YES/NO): NO